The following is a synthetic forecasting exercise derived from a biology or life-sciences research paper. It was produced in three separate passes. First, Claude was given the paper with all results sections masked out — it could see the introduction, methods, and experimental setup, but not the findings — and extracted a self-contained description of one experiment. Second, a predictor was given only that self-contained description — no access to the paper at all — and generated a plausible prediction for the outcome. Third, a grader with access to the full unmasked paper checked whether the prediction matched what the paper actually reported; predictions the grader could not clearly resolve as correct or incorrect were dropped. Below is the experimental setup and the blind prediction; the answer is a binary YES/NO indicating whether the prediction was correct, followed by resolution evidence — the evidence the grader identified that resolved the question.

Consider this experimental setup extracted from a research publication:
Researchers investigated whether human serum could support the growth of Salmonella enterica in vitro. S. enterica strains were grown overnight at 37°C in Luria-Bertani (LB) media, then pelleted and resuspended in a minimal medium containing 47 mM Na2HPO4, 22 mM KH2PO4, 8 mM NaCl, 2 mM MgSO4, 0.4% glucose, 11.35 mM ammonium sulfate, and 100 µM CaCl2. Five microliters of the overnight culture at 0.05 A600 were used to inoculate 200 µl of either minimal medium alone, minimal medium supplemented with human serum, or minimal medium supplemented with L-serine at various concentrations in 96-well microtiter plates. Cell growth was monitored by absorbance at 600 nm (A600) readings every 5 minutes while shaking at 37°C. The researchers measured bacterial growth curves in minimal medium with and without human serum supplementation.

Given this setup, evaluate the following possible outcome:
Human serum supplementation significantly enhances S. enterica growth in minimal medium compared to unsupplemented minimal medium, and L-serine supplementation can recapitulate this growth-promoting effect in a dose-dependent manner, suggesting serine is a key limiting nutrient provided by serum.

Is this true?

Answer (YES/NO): NO